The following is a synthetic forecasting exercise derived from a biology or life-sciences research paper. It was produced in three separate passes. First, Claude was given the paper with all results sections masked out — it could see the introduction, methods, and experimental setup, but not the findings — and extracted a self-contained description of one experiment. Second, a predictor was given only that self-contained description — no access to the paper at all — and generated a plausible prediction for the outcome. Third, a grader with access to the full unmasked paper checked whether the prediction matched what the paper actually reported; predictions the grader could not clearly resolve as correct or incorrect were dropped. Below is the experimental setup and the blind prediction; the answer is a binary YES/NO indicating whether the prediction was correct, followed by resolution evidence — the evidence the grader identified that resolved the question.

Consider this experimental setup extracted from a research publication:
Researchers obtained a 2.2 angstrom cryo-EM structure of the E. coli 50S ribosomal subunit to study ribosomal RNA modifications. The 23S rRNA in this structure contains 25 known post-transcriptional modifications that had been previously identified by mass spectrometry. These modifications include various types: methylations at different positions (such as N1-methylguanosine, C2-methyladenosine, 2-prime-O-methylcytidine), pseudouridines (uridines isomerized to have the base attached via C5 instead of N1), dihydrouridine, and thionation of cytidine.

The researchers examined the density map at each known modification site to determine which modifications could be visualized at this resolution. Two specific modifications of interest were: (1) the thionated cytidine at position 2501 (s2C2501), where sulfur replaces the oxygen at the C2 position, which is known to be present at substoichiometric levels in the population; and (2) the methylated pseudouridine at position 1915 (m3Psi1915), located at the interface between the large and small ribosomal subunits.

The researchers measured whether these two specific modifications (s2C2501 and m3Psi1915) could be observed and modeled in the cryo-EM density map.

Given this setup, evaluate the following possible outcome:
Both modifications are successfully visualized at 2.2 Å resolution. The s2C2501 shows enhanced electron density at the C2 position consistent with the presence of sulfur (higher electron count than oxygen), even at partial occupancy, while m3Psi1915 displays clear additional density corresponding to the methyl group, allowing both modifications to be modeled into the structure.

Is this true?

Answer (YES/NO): NO